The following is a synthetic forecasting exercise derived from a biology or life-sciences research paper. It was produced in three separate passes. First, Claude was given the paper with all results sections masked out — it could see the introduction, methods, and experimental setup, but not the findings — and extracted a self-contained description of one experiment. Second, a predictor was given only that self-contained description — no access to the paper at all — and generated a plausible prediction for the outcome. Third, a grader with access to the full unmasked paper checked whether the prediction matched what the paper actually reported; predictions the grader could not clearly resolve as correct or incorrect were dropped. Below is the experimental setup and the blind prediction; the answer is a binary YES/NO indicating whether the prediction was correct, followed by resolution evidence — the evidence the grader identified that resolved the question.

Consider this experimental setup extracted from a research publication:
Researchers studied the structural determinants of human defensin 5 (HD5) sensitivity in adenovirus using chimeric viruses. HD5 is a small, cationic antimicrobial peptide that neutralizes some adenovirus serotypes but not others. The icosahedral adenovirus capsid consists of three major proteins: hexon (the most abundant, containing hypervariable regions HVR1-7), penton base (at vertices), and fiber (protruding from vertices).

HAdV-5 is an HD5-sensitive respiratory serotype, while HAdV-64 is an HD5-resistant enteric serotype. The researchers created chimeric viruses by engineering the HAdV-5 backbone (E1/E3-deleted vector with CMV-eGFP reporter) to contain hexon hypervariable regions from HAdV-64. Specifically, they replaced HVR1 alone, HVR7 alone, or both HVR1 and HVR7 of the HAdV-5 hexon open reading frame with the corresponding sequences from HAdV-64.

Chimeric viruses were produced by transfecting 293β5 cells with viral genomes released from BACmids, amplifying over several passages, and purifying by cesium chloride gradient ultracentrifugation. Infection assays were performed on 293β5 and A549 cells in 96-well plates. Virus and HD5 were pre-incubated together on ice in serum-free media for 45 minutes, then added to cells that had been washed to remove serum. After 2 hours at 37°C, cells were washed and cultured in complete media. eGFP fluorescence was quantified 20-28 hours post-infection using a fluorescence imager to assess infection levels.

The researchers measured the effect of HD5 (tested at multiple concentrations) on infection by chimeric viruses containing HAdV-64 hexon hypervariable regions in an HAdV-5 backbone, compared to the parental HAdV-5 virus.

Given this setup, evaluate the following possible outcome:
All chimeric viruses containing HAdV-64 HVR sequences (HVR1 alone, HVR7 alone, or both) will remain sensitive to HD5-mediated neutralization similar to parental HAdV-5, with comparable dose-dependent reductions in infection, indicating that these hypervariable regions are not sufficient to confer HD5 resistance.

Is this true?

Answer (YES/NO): NO